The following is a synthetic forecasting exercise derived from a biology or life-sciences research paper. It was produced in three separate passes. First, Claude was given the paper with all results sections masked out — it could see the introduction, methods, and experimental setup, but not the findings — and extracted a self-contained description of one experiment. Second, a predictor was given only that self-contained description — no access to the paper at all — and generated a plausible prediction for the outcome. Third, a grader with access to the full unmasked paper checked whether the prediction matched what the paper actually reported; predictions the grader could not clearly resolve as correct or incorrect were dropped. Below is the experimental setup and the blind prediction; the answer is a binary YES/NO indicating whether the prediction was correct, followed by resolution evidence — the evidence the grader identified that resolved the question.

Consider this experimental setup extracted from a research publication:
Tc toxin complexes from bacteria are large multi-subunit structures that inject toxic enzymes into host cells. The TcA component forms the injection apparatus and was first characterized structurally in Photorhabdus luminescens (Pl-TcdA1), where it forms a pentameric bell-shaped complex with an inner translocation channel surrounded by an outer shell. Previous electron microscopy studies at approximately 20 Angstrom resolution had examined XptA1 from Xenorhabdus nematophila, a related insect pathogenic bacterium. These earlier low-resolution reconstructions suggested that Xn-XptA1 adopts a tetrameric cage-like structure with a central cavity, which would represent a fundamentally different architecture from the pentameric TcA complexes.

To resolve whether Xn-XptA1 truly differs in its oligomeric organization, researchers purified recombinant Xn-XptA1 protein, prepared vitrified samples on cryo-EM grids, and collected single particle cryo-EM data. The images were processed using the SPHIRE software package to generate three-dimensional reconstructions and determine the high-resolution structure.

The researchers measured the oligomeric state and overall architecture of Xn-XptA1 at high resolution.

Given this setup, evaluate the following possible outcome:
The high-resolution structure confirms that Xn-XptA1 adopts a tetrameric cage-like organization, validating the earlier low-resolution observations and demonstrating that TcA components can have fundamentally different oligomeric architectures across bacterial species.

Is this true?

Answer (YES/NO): NO